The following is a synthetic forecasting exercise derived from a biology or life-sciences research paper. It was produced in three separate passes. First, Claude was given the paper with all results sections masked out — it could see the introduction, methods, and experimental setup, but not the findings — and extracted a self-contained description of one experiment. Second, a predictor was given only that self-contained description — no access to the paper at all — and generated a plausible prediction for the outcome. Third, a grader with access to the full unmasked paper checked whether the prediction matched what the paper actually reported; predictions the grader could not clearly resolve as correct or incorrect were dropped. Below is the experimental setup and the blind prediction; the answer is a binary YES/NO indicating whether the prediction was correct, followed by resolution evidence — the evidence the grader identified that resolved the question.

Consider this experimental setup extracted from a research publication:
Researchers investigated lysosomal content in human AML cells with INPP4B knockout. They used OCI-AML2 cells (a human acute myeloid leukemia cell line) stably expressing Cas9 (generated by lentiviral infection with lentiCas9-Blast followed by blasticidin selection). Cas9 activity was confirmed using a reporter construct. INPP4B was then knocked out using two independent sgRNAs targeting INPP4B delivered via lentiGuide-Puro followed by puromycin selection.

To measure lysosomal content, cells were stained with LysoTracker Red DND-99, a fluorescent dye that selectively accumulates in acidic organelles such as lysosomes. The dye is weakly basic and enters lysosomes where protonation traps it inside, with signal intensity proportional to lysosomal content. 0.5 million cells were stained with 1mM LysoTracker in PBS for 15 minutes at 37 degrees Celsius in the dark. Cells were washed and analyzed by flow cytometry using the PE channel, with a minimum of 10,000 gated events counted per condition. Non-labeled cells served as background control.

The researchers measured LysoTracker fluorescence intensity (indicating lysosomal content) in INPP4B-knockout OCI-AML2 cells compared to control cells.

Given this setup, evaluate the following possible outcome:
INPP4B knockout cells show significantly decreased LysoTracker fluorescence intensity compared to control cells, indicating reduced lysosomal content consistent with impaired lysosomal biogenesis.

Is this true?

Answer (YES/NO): YES